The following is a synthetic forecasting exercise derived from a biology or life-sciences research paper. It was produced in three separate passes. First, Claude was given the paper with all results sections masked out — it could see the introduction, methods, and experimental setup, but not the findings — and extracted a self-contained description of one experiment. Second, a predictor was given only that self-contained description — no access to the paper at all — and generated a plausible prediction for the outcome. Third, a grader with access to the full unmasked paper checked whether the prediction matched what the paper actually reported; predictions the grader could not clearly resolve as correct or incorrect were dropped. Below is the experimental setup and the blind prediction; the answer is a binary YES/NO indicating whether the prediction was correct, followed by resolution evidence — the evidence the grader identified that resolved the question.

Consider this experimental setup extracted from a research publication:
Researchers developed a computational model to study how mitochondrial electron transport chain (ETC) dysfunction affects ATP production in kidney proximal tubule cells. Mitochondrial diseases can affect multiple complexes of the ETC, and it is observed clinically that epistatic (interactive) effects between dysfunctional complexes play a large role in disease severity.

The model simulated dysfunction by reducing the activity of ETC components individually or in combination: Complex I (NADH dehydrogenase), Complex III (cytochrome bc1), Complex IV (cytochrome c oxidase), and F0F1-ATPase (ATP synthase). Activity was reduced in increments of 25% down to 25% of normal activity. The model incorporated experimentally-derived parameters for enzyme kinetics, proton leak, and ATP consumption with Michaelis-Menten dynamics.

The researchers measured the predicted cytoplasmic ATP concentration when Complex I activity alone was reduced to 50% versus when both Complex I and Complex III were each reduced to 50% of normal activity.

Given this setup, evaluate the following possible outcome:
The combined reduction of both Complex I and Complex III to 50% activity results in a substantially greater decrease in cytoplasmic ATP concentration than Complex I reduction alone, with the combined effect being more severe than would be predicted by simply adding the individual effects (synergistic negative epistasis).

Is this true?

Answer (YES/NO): NO